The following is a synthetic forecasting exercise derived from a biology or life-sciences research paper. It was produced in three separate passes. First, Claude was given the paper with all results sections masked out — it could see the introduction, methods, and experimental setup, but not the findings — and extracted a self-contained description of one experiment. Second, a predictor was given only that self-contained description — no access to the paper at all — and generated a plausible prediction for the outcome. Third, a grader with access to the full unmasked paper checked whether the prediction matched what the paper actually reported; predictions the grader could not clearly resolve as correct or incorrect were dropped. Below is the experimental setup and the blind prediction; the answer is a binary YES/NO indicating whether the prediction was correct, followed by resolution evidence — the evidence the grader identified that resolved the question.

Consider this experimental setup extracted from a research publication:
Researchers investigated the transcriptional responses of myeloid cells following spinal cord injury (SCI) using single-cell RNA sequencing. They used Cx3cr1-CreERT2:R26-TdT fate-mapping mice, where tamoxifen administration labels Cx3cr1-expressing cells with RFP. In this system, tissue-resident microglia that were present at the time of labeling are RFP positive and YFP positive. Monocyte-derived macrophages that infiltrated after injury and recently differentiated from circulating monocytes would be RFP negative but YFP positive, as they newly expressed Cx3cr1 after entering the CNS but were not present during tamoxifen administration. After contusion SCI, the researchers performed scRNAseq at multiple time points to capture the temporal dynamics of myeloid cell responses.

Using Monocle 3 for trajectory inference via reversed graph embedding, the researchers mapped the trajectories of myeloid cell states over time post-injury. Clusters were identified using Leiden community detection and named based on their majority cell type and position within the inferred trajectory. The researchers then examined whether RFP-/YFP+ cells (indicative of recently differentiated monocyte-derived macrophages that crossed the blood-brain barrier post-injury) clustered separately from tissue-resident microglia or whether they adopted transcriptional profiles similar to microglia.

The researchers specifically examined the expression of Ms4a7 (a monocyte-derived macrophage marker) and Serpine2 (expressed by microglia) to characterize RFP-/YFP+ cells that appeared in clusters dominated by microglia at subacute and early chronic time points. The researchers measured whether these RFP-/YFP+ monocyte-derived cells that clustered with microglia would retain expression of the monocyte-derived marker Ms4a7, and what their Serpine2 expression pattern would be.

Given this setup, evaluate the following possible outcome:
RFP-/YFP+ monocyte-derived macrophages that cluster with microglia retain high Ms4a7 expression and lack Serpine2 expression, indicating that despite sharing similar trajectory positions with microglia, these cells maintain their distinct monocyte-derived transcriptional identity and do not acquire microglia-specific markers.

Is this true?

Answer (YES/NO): YES